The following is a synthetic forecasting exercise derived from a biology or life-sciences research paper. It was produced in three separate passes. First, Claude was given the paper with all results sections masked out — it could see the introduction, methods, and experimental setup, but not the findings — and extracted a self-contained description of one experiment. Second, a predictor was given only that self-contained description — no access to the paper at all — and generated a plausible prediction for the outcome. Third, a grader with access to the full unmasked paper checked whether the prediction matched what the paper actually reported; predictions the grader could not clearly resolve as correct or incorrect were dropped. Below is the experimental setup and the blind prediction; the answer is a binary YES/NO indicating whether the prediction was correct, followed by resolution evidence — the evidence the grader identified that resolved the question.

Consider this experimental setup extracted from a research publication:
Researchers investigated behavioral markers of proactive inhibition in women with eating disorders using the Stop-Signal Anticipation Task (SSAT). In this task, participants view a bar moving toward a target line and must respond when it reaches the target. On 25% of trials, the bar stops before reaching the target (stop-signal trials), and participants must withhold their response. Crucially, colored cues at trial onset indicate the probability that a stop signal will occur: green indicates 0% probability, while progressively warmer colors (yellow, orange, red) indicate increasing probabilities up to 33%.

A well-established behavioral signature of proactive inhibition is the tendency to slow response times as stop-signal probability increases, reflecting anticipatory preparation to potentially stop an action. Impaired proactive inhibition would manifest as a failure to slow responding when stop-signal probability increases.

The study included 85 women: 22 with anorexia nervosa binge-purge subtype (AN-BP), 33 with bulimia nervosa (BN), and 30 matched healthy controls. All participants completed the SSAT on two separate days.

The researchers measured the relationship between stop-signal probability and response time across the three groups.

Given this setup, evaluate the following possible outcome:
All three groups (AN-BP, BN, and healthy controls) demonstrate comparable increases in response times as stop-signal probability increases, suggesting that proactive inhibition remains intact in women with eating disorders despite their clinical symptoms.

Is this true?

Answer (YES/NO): NO